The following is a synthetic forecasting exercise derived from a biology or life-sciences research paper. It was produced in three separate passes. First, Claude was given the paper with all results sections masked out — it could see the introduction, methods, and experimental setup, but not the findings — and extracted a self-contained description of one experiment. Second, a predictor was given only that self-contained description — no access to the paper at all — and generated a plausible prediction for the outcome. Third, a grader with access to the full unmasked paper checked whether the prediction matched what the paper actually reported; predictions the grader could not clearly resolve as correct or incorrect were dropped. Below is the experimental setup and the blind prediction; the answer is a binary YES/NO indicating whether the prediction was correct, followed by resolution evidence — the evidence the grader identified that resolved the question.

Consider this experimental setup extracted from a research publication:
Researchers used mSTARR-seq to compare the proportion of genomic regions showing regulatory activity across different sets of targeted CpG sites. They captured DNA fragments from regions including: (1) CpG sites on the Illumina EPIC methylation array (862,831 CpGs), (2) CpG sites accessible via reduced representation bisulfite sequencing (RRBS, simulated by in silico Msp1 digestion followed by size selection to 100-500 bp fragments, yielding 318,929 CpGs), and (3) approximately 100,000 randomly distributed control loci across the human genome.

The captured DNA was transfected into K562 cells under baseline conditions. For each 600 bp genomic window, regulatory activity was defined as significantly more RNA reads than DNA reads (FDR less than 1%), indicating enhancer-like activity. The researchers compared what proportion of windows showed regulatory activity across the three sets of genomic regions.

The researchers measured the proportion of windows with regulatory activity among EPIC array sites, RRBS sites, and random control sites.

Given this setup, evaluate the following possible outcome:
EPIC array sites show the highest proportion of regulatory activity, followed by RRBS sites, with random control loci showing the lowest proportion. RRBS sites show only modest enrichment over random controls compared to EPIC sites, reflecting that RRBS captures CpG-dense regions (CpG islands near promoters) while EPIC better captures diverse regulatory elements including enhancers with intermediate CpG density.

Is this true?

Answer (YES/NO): NO